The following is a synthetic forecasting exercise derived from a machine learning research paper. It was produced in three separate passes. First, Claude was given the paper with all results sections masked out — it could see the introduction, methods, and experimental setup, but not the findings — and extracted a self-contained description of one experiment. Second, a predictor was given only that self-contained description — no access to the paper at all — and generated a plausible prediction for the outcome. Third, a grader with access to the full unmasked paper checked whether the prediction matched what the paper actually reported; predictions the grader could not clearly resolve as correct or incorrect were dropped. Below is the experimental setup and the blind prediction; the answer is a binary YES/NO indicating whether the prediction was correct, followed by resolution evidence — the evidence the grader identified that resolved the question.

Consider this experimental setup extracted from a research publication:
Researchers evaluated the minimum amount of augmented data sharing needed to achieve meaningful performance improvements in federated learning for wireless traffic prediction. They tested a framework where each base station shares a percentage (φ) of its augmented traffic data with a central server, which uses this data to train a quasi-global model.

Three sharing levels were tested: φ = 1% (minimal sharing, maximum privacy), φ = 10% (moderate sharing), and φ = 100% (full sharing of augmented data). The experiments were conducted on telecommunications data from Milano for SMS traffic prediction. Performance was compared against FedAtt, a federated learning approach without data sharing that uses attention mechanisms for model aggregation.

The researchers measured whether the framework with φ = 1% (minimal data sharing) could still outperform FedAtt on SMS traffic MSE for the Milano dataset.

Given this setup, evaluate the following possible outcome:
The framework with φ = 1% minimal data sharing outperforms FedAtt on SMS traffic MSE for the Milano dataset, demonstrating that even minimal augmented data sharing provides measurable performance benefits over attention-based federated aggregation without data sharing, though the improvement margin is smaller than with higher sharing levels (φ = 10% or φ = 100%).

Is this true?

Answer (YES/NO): YES